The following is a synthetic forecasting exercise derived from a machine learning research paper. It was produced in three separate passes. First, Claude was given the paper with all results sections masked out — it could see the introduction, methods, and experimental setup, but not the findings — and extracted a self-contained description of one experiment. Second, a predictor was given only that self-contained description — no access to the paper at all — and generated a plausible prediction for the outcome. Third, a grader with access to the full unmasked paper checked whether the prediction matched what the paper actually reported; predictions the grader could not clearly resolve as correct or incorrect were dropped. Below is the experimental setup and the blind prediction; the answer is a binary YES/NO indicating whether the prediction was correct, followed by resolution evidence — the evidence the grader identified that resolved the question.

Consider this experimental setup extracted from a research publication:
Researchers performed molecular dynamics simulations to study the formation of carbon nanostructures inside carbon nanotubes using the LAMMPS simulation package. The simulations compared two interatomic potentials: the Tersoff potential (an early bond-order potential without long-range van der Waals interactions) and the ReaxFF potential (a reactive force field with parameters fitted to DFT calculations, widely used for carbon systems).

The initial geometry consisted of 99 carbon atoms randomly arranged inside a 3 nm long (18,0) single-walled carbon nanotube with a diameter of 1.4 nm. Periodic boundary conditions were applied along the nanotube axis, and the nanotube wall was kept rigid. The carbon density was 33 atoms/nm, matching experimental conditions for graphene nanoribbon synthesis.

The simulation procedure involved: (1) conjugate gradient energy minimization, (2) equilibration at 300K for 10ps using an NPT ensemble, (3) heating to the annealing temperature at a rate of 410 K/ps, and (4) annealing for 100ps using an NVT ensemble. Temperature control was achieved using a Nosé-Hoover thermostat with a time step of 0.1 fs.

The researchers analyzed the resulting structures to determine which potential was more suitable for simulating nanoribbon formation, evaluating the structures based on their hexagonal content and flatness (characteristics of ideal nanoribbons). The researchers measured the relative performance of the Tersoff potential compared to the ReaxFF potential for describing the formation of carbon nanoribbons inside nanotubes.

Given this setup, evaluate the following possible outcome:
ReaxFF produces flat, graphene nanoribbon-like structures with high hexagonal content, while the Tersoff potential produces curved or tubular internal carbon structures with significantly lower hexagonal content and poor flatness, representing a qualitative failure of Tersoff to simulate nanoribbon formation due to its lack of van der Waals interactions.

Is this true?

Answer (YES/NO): NO